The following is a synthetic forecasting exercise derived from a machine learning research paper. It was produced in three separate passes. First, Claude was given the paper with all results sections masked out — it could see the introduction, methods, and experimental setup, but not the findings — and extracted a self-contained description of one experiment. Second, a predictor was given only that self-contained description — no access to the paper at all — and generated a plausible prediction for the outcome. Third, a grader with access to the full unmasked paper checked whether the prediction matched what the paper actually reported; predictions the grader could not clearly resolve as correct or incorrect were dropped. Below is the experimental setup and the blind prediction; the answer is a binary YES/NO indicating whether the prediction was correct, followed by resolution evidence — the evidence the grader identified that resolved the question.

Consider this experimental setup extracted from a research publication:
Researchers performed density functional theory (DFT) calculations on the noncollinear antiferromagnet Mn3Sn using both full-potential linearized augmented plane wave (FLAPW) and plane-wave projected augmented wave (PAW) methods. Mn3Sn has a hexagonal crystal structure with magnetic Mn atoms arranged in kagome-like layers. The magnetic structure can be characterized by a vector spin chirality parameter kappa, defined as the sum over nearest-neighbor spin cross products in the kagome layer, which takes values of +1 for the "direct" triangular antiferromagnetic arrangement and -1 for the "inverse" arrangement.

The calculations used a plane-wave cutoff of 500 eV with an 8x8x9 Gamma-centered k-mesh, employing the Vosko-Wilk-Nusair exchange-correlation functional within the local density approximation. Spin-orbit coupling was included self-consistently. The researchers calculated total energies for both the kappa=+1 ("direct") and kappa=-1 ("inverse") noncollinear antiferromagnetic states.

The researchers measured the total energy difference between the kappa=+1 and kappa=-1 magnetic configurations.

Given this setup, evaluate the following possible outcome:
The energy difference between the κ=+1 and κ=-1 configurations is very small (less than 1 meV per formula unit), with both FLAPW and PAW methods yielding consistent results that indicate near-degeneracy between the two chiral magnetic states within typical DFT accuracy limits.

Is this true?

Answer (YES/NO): NO